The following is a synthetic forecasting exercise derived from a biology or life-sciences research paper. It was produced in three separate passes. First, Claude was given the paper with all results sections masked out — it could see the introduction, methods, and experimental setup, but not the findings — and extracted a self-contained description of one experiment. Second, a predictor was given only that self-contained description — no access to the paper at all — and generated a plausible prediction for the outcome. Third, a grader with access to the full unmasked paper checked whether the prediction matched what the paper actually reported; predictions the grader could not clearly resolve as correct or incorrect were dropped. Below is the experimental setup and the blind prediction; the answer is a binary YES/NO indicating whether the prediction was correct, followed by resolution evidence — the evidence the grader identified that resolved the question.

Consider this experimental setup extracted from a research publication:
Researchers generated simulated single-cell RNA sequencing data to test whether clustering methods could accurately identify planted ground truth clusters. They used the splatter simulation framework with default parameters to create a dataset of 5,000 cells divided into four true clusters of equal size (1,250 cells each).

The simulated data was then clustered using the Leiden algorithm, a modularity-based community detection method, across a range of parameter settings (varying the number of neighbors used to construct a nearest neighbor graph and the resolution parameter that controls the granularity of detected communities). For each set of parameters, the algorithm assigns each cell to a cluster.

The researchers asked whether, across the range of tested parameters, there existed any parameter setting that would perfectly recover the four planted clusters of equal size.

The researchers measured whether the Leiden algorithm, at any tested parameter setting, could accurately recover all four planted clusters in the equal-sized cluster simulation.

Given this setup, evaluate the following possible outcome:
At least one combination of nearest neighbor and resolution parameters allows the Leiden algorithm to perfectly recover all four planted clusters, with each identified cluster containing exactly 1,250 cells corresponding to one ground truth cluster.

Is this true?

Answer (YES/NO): YES